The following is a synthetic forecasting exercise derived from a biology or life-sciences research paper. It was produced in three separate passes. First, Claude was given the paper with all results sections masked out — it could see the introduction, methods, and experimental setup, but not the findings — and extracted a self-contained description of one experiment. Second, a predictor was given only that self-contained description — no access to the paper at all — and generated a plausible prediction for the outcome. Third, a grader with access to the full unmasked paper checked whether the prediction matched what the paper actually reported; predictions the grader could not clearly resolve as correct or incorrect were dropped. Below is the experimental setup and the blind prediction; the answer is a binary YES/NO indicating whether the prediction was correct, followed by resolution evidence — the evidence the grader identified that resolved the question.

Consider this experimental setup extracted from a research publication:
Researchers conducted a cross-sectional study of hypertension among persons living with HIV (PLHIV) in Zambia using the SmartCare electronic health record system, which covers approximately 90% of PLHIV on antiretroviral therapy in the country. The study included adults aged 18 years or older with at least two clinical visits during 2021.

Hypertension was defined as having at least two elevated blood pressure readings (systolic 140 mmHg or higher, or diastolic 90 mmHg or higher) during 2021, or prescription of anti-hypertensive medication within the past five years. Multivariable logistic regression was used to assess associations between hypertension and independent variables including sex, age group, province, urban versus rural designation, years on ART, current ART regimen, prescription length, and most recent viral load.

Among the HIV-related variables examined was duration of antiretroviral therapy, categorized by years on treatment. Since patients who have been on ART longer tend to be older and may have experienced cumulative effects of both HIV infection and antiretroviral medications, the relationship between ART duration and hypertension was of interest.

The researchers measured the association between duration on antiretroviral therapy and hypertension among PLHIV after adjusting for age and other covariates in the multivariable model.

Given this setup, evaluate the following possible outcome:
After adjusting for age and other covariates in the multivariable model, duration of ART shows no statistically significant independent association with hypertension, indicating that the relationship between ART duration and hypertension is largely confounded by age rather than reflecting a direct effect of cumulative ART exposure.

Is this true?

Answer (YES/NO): NO